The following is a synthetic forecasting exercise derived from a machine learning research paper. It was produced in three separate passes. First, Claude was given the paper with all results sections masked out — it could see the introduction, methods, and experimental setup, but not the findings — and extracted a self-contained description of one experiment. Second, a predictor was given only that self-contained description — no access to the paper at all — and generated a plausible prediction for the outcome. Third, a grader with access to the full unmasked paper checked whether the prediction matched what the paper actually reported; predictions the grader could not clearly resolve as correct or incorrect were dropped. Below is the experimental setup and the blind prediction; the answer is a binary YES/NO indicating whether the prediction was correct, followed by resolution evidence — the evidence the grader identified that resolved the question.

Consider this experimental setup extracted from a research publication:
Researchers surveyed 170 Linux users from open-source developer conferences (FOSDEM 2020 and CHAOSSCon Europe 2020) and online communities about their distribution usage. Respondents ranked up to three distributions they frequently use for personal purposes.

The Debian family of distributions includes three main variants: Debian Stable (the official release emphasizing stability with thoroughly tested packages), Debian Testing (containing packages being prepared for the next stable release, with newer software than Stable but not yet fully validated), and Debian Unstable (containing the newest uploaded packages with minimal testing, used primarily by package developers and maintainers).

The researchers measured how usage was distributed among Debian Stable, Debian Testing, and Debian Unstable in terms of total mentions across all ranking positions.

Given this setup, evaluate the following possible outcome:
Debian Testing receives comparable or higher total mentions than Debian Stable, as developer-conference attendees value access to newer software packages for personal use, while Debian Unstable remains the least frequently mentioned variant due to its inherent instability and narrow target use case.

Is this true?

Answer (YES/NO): NO